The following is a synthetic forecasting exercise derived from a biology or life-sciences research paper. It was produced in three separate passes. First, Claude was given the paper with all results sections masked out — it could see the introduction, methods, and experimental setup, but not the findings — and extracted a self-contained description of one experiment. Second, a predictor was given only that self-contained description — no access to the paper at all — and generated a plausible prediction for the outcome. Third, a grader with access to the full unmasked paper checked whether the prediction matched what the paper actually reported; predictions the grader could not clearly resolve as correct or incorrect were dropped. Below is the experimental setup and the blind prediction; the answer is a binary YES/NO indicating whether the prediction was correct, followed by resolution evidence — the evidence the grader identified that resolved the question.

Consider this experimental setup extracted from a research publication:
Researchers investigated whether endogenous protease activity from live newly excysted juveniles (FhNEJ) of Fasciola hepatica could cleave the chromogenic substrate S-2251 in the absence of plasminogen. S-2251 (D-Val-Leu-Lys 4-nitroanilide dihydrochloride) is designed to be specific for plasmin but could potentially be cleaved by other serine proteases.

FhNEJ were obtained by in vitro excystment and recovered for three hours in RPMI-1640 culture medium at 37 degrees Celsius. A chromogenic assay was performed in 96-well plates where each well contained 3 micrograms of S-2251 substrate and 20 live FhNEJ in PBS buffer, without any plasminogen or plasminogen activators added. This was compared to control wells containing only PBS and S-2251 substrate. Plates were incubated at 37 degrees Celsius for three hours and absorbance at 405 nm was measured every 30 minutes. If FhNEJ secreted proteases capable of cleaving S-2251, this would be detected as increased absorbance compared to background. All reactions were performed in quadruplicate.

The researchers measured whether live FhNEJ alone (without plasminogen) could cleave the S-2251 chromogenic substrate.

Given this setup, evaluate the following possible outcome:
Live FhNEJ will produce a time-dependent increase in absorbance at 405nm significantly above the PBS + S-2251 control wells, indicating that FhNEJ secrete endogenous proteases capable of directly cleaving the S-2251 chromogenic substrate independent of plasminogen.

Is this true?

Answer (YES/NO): NO